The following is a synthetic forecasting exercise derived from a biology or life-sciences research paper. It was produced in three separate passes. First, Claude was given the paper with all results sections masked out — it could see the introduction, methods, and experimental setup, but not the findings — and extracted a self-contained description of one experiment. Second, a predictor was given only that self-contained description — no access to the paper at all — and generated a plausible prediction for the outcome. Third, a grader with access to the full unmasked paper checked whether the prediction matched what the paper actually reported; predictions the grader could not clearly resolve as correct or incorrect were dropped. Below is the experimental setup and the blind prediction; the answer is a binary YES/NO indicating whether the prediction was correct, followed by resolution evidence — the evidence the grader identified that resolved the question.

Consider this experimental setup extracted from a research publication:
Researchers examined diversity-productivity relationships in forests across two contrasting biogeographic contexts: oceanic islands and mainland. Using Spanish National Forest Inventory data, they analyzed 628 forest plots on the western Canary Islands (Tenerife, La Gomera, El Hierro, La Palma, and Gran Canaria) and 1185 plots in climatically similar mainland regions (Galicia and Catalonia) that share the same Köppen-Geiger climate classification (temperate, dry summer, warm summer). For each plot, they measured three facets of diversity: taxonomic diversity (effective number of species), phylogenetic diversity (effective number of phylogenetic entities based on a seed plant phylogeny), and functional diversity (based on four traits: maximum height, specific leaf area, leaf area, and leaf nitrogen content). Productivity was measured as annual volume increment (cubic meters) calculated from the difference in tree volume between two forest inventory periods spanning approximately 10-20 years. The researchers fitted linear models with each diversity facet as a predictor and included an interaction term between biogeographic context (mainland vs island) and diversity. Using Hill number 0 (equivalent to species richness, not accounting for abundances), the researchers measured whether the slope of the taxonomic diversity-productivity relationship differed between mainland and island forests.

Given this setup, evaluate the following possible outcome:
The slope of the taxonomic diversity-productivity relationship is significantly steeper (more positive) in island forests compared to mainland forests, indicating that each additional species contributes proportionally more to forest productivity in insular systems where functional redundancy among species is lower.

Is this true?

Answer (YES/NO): NO